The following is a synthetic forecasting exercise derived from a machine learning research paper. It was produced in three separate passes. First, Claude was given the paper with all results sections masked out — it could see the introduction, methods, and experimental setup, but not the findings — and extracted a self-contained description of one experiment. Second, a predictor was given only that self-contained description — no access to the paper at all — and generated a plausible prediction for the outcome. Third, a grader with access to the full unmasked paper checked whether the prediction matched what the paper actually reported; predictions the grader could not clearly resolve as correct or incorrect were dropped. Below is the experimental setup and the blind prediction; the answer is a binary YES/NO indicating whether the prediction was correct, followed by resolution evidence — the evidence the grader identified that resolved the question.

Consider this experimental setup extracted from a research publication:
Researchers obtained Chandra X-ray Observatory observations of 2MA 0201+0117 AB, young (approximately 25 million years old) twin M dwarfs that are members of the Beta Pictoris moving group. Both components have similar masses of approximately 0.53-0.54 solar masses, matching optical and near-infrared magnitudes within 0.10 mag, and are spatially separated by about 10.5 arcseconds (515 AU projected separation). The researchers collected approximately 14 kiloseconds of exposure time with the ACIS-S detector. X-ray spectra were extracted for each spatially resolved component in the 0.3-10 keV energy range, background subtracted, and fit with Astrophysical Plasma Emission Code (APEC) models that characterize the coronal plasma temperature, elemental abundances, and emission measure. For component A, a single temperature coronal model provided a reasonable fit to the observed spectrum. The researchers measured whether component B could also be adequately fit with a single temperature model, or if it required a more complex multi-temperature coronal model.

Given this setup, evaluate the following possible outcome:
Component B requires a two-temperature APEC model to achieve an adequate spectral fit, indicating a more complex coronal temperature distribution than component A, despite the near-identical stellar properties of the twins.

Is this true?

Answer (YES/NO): YES